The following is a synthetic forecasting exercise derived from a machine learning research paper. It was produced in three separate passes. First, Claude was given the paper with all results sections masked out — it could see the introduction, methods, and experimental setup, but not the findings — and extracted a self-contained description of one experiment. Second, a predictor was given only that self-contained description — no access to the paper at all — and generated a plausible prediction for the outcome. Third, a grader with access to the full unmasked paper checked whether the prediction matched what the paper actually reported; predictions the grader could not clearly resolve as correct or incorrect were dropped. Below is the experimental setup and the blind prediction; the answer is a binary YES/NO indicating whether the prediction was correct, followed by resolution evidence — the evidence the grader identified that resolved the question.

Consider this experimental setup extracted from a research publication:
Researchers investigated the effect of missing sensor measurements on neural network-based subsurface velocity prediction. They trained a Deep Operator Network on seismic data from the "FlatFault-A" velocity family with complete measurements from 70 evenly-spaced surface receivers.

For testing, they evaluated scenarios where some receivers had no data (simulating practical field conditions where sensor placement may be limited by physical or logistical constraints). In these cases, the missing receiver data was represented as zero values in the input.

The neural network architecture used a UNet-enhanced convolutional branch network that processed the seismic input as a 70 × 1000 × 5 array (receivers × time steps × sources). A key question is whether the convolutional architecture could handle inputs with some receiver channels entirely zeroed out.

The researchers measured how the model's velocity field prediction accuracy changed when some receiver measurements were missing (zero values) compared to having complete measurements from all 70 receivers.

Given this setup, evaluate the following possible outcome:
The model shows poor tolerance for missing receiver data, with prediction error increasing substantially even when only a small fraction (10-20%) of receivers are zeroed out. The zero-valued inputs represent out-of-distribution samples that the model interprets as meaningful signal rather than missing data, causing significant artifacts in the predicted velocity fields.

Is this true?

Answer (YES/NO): NO